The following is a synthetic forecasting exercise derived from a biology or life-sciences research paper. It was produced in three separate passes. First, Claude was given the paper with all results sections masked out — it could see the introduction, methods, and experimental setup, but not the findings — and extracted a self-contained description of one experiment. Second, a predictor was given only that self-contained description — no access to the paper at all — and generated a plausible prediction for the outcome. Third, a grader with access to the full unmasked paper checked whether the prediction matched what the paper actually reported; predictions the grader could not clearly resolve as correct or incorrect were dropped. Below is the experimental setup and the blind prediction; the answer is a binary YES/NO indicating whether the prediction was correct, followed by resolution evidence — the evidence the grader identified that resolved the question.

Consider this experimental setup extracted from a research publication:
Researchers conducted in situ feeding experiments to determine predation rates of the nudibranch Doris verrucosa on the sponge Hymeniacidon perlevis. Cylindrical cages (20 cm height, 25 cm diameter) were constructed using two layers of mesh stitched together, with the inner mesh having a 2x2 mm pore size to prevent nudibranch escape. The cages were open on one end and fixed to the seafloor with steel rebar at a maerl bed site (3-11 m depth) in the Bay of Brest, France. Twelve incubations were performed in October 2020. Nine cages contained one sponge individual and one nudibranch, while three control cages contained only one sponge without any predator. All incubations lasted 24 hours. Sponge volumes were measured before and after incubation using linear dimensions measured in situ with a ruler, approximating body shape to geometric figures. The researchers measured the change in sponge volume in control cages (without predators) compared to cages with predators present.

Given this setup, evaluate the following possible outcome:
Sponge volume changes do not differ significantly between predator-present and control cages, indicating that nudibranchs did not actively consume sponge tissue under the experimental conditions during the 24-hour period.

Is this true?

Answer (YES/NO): NO